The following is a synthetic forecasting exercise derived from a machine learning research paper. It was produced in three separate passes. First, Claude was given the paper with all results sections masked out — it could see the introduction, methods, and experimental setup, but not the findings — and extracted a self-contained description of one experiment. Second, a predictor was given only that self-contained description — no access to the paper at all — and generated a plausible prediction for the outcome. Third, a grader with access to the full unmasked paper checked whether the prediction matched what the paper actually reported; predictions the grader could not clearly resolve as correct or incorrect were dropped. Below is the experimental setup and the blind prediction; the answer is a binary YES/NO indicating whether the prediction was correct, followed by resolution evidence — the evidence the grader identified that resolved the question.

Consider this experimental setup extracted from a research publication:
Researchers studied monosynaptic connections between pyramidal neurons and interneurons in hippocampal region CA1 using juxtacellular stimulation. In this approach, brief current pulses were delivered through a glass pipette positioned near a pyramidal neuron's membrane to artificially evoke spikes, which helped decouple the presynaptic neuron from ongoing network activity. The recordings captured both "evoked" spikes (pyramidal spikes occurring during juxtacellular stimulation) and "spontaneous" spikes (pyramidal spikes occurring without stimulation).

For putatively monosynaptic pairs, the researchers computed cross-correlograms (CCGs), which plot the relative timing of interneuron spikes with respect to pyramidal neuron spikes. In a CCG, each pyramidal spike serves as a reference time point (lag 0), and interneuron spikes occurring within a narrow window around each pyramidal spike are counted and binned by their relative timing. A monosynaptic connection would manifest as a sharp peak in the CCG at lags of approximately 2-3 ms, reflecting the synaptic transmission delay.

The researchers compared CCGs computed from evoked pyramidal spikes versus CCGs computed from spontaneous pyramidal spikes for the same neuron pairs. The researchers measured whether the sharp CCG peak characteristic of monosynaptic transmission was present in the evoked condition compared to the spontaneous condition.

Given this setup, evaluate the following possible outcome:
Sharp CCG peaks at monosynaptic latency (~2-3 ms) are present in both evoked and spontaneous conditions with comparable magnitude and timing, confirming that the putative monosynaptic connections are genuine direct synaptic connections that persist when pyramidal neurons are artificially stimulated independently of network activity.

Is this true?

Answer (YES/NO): YES